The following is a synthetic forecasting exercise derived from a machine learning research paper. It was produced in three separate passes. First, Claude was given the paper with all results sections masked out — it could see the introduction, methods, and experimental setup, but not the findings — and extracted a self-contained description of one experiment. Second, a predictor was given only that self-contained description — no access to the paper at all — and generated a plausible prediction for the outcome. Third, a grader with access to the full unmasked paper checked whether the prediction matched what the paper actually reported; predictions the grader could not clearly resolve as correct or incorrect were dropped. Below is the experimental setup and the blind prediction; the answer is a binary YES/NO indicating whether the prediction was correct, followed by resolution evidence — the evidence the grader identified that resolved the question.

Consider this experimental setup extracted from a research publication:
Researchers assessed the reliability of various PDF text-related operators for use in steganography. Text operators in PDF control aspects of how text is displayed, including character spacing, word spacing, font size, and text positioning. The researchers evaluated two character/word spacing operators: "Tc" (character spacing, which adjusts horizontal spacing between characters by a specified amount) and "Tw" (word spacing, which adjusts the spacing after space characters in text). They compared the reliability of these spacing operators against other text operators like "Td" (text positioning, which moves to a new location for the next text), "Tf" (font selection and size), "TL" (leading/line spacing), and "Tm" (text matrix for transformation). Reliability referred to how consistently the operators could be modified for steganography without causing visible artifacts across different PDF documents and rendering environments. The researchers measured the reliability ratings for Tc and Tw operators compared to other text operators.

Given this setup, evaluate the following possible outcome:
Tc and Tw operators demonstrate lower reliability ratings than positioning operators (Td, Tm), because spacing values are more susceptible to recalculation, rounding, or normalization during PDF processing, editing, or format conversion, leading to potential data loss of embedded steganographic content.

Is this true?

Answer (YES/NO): YES